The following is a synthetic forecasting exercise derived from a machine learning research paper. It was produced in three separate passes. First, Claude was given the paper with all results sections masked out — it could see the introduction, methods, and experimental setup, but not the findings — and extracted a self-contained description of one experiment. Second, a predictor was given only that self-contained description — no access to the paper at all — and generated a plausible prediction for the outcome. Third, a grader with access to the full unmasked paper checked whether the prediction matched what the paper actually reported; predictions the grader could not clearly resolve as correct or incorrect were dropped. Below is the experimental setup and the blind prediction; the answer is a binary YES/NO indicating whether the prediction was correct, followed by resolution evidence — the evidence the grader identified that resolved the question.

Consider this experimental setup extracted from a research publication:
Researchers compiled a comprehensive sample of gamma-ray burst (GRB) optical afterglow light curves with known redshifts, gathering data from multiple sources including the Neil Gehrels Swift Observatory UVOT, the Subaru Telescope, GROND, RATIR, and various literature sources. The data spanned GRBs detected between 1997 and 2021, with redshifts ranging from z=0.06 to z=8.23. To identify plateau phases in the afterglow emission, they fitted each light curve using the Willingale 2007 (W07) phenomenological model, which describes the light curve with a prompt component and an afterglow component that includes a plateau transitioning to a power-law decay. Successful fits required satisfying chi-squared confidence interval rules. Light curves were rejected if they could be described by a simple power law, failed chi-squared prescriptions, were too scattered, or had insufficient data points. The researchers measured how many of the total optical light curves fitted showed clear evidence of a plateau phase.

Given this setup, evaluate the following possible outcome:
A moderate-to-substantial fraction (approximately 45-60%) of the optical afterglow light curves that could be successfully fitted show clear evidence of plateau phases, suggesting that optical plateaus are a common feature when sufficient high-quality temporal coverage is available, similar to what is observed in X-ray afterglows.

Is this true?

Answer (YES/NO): NO